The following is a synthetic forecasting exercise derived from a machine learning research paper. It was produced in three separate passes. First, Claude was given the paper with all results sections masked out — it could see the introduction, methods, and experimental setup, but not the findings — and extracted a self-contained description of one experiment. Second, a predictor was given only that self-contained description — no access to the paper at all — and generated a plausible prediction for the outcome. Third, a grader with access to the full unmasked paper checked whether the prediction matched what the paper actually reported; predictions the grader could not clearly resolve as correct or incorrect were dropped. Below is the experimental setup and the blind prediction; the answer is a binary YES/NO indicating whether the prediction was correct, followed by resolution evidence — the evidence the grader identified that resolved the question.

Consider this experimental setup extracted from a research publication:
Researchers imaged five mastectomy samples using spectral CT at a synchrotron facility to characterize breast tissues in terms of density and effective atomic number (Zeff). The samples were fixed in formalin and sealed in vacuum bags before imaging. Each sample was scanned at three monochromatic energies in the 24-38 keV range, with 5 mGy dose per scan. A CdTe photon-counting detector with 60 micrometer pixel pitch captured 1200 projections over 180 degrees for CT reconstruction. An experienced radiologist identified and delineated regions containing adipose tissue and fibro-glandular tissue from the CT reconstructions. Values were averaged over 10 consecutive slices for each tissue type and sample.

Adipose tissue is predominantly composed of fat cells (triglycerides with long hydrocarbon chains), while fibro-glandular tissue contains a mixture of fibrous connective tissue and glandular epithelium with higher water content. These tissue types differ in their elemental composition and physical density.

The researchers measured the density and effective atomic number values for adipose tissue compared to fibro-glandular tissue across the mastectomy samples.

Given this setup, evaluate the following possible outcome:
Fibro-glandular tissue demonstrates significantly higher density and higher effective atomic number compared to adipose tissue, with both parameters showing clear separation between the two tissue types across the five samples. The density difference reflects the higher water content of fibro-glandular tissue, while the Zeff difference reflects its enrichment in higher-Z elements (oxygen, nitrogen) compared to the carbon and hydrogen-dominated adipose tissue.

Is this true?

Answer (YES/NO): NO